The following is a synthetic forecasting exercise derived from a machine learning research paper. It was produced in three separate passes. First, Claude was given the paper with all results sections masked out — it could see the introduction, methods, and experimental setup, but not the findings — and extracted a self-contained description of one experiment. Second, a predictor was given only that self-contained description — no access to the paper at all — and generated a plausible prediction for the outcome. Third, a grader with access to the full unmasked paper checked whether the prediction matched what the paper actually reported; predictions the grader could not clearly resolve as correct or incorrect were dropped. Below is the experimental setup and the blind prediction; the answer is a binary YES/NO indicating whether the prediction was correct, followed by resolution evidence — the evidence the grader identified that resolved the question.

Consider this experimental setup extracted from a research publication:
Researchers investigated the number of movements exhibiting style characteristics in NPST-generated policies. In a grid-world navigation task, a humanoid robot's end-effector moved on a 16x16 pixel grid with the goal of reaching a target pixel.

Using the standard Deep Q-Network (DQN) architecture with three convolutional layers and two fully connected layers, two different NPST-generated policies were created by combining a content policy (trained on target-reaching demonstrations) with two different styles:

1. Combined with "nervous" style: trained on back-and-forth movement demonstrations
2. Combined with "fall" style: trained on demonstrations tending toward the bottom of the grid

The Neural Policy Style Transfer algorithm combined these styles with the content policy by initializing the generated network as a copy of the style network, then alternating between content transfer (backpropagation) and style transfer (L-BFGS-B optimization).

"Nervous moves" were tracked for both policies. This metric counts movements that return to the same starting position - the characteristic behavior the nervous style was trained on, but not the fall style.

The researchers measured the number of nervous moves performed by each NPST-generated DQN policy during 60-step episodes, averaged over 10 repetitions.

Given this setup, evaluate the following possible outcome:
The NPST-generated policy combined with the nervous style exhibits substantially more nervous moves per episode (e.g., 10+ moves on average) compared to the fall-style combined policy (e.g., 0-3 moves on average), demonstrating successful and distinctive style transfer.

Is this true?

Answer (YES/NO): NO